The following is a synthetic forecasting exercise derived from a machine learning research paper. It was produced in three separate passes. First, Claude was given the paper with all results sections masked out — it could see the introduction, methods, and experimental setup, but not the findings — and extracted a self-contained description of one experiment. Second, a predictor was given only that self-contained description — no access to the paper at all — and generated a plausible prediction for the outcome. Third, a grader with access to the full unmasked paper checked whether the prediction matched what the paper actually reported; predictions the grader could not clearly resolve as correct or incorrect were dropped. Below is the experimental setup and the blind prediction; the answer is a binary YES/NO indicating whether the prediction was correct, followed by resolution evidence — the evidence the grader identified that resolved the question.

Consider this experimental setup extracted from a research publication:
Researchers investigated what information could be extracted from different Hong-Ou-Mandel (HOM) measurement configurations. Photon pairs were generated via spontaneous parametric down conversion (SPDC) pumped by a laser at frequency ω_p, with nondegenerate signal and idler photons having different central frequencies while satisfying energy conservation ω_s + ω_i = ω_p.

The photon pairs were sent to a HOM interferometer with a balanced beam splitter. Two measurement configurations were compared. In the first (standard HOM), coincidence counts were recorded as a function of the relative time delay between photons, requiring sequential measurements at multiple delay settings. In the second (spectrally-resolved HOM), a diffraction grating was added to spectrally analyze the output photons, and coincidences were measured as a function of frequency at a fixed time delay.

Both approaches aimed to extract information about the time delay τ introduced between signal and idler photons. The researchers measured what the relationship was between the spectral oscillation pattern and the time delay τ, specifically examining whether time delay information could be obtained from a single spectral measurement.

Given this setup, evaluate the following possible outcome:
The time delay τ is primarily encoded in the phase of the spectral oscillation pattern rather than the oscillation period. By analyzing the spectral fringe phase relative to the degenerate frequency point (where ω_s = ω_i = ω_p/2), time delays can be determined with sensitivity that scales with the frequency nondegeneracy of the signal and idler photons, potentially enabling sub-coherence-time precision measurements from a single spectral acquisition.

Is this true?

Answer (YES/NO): NO